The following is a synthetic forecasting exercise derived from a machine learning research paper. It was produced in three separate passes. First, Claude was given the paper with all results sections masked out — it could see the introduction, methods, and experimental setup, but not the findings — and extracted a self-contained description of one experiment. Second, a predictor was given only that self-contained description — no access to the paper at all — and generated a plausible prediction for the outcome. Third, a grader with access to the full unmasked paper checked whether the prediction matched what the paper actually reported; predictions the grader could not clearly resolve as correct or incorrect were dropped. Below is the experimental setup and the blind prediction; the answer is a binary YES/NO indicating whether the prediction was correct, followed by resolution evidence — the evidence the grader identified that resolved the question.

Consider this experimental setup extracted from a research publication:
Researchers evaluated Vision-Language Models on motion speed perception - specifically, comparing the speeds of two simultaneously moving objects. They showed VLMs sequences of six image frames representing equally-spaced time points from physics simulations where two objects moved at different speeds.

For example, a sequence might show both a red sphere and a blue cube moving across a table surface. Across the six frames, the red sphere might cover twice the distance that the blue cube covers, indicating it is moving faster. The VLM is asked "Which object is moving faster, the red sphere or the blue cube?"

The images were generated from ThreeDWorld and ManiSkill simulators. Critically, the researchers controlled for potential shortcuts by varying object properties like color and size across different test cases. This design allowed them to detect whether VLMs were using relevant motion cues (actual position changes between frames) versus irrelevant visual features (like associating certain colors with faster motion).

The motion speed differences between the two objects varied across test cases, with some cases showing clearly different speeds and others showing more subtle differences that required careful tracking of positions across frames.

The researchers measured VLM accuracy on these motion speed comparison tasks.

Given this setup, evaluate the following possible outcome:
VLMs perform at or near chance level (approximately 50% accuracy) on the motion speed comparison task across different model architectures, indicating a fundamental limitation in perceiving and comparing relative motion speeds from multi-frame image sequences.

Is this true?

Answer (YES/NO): NO